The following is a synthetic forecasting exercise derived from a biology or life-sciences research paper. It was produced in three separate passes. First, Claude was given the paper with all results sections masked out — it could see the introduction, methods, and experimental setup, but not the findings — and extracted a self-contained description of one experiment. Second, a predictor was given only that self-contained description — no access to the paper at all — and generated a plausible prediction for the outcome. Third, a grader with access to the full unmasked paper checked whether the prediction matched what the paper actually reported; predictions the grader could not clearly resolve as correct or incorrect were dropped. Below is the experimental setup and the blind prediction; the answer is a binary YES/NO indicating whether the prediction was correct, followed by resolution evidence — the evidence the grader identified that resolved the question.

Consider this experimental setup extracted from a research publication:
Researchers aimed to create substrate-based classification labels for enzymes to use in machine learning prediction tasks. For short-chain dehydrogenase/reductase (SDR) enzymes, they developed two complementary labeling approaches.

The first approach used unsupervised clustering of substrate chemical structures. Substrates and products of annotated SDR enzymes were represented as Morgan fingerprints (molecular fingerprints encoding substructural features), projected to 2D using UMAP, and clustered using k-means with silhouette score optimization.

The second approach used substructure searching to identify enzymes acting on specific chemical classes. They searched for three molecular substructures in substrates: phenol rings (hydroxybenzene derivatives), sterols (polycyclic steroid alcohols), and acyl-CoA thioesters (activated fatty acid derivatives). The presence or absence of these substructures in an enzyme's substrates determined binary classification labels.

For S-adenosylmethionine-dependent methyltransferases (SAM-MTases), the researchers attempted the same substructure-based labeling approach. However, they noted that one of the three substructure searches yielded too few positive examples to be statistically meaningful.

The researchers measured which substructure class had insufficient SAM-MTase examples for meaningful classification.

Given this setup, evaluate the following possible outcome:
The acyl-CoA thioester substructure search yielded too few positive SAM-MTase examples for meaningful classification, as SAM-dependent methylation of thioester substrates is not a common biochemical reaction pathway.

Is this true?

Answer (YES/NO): NO